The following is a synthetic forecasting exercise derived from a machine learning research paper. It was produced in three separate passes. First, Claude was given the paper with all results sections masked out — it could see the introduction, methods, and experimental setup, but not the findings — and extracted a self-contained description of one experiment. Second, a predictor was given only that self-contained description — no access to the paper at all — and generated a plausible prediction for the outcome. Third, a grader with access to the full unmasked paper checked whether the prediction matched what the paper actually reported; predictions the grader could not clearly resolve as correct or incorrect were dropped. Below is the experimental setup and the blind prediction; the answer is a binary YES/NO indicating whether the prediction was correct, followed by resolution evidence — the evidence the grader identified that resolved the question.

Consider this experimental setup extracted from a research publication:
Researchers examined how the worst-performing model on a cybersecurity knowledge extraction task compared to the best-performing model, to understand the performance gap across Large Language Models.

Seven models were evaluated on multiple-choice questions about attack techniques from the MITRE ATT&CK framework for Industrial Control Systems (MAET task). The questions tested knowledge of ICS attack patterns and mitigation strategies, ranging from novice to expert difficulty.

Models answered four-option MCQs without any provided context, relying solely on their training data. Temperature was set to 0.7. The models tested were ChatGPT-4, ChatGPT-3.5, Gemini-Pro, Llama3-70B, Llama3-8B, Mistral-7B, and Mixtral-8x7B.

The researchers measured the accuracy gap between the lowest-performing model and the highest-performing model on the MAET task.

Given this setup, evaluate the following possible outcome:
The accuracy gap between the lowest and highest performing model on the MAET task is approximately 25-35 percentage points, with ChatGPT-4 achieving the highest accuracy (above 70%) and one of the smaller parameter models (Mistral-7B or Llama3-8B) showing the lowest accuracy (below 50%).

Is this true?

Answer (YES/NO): NO